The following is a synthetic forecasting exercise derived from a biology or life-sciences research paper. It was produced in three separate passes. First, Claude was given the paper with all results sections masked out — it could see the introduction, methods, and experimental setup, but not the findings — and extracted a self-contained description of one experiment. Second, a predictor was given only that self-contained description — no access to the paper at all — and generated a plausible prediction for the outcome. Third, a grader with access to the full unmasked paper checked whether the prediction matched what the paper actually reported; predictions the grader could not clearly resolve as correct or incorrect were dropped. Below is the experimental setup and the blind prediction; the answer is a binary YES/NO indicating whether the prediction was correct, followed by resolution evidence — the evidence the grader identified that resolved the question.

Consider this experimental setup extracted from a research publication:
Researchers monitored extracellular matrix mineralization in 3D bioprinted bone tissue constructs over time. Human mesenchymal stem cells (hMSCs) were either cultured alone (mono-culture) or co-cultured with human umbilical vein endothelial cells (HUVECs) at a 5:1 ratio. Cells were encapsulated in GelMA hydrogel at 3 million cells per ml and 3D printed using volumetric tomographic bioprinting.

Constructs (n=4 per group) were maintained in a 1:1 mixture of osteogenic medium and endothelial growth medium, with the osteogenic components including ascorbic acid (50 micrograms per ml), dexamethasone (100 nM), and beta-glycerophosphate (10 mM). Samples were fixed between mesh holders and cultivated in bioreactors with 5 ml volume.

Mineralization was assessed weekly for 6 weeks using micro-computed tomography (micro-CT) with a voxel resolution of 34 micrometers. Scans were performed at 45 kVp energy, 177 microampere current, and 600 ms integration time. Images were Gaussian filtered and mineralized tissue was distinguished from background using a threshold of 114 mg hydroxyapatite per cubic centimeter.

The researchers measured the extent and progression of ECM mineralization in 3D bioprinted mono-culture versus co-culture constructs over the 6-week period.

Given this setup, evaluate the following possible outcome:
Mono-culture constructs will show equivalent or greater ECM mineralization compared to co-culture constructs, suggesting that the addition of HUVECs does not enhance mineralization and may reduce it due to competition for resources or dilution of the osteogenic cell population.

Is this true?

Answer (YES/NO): NO